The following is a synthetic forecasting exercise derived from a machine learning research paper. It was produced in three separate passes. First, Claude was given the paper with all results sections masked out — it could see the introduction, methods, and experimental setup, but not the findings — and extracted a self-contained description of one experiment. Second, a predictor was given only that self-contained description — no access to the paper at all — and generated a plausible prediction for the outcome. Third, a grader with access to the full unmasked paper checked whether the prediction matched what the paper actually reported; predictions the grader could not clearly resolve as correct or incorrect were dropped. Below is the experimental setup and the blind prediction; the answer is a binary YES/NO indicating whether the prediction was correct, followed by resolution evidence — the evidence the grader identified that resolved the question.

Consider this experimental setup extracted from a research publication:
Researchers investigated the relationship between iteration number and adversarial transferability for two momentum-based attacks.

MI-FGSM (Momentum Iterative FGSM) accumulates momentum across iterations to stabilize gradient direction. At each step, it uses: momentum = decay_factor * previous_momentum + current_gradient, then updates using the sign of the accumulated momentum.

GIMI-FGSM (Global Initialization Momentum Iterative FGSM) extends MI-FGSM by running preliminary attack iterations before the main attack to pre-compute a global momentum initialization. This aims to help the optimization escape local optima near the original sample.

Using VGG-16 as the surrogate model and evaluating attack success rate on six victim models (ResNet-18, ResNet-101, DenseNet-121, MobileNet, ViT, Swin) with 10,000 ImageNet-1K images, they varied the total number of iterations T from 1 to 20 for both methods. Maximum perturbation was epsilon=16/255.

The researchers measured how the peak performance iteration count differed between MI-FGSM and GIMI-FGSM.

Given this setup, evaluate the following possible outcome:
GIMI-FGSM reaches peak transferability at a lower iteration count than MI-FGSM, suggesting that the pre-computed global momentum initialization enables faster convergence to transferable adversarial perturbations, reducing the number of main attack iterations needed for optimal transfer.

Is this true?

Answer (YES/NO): YES